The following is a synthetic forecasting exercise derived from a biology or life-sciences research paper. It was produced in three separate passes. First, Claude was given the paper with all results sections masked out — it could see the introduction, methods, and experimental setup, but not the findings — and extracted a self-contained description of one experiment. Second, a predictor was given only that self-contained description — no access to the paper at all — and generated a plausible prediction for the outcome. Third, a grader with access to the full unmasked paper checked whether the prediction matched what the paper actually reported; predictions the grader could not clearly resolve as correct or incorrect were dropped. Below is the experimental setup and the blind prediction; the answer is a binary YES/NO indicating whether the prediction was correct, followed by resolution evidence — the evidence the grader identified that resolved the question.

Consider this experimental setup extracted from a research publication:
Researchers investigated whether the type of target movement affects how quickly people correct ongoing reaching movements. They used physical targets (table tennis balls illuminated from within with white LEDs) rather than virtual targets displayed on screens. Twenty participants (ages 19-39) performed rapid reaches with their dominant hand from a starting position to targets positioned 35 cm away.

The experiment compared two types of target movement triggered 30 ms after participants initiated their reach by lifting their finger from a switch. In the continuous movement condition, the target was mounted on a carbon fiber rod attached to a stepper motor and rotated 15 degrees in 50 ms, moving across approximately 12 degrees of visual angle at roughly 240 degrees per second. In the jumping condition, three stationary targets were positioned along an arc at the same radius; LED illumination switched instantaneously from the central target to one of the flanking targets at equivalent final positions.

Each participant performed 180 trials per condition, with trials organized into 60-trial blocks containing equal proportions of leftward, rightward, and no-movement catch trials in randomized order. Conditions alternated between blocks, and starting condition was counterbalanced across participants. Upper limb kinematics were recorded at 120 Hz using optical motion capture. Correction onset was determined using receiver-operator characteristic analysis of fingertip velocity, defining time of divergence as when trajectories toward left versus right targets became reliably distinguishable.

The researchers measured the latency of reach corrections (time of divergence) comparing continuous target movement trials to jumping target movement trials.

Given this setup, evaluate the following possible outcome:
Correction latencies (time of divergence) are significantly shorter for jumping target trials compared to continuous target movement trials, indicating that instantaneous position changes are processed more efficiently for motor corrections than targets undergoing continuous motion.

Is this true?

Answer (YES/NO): NO